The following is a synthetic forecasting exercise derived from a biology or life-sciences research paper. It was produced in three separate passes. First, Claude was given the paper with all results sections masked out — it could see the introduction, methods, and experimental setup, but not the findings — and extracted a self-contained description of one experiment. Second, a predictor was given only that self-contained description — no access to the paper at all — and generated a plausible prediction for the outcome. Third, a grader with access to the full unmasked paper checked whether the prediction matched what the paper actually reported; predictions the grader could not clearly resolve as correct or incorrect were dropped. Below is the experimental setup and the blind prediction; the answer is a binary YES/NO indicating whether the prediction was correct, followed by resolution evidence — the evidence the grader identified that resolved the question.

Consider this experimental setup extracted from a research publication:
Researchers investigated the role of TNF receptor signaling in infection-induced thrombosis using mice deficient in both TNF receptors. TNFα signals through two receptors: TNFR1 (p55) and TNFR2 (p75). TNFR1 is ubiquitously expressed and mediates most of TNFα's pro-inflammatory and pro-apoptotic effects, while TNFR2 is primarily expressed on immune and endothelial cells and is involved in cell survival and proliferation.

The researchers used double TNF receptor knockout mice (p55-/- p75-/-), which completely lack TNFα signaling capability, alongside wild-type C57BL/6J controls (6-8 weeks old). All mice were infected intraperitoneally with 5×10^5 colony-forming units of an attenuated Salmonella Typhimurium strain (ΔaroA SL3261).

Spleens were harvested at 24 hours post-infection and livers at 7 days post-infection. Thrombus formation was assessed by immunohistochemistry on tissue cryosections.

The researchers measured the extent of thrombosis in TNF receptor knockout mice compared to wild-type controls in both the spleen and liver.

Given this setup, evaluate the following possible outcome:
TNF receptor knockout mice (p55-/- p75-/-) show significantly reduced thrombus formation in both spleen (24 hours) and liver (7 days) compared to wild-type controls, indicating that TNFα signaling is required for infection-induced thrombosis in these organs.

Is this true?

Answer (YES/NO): YES